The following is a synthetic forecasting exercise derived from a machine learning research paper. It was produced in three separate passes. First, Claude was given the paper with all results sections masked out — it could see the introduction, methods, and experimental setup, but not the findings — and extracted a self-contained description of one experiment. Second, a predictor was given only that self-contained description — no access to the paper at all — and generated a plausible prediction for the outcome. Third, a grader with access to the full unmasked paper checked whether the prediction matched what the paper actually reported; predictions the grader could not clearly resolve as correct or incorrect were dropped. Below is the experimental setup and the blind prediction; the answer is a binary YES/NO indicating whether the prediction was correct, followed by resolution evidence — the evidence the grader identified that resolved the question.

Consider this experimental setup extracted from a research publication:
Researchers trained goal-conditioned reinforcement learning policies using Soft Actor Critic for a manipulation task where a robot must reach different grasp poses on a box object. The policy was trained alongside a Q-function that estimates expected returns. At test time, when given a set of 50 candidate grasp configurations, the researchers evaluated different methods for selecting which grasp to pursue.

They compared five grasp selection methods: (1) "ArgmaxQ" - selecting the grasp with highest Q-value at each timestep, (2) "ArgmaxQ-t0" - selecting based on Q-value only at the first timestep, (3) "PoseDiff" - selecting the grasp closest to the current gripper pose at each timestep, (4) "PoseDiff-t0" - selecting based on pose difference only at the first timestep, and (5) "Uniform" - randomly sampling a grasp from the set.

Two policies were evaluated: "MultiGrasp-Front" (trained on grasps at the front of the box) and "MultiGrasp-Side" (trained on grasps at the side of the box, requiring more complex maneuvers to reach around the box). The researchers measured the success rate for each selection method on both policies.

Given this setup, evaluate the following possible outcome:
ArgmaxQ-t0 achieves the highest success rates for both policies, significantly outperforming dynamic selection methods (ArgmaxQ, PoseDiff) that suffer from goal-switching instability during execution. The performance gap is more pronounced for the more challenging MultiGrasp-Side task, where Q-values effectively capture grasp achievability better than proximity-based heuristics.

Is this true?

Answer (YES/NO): NO